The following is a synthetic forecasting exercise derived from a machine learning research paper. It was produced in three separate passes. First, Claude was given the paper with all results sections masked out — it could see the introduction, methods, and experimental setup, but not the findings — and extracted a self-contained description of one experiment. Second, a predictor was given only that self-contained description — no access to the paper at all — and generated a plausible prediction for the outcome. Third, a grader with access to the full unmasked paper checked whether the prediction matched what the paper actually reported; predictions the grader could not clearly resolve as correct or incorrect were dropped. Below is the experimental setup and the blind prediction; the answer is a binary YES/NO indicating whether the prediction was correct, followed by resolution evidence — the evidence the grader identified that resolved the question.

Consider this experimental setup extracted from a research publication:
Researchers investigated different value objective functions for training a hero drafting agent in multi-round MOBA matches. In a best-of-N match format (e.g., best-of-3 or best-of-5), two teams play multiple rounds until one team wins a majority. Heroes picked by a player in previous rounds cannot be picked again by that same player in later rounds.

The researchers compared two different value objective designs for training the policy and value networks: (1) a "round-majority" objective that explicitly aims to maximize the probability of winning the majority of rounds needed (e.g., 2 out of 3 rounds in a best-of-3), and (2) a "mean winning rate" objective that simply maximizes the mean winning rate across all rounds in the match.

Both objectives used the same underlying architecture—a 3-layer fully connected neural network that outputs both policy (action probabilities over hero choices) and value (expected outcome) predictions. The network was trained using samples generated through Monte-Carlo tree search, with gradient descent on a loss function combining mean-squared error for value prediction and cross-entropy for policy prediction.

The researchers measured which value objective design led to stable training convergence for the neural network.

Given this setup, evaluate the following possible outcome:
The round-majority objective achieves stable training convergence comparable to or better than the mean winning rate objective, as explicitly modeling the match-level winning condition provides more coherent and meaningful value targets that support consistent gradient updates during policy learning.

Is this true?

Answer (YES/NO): NO